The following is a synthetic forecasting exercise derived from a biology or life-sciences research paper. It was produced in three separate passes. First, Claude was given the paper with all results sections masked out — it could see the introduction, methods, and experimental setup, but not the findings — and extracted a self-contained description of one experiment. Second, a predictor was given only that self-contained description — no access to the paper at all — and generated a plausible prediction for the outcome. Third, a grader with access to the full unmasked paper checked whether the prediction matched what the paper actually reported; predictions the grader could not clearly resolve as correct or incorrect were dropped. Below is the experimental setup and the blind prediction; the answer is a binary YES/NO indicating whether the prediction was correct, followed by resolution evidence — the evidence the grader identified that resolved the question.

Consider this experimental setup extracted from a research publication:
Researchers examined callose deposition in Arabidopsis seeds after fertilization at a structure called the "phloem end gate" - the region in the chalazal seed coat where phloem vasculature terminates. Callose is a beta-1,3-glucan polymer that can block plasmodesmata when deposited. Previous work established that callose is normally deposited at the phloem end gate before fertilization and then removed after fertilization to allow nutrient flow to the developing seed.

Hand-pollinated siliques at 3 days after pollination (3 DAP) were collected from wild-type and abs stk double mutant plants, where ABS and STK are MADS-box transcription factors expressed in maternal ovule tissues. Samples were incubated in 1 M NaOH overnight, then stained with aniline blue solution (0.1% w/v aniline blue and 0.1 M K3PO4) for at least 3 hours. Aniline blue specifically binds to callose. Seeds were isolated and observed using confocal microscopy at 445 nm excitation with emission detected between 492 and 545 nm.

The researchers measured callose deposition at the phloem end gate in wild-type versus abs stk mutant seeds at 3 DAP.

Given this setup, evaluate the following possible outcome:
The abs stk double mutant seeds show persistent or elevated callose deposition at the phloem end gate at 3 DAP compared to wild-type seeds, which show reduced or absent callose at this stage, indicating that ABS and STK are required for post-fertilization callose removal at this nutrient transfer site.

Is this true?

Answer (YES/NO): YES